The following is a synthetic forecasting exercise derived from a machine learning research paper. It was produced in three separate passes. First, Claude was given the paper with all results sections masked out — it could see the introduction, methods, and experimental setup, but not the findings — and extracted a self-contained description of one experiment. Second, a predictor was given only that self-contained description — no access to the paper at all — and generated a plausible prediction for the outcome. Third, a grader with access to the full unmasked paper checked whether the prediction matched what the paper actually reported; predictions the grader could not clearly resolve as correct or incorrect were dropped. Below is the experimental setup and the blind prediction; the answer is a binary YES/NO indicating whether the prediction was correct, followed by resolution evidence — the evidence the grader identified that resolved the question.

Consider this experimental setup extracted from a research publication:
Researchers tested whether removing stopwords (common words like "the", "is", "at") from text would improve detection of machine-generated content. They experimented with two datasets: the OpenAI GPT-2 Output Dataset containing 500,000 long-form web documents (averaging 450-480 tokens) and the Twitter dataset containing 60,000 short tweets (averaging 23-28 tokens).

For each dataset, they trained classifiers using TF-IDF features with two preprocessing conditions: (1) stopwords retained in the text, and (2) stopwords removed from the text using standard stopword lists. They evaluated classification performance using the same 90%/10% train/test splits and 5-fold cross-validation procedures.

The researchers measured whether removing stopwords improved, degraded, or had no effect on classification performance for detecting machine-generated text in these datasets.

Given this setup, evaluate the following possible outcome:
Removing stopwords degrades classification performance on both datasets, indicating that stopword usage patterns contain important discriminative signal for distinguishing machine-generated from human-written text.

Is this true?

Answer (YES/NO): YES